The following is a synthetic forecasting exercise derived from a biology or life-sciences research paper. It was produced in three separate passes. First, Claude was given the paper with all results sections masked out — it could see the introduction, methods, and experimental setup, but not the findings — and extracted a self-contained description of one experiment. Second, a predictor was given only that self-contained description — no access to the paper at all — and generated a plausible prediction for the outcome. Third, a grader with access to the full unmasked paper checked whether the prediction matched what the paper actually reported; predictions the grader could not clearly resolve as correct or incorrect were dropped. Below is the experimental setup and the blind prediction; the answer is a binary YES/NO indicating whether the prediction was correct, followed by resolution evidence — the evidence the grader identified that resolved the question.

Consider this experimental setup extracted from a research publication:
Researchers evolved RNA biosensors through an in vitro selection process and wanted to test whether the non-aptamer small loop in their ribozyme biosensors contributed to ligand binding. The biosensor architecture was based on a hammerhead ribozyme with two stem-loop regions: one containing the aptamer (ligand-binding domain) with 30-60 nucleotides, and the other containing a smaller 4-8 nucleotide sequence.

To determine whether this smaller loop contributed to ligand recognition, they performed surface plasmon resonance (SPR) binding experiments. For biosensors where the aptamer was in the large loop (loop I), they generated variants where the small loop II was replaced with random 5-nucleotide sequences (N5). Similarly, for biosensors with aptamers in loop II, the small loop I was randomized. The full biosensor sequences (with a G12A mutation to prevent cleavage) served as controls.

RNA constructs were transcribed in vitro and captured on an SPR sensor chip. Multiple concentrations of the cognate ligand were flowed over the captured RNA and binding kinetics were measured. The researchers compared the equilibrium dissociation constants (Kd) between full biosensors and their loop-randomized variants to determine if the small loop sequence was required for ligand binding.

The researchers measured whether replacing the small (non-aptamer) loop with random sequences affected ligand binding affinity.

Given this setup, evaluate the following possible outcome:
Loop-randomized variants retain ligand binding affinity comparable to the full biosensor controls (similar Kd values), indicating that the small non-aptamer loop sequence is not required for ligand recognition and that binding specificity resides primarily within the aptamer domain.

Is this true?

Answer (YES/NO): NO